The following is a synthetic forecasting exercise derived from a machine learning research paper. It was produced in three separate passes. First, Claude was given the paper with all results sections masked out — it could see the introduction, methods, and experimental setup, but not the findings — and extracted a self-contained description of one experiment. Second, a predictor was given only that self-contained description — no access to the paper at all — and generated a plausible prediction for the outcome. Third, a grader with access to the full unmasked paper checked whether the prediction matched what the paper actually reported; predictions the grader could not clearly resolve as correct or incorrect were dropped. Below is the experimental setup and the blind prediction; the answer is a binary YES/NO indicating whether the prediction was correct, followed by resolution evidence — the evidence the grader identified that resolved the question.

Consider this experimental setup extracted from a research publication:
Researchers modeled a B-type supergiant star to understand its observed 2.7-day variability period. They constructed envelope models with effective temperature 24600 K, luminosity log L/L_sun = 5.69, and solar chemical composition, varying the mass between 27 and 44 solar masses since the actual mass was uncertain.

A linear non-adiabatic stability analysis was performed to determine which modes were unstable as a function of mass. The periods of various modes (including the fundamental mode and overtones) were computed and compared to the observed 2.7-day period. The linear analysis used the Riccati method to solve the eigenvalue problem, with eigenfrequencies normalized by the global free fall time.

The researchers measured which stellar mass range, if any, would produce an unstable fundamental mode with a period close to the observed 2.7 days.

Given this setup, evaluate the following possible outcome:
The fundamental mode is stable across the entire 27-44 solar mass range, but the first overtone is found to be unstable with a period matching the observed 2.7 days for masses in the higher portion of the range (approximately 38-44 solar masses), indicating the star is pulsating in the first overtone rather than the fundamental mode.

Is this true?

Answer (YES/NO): NO